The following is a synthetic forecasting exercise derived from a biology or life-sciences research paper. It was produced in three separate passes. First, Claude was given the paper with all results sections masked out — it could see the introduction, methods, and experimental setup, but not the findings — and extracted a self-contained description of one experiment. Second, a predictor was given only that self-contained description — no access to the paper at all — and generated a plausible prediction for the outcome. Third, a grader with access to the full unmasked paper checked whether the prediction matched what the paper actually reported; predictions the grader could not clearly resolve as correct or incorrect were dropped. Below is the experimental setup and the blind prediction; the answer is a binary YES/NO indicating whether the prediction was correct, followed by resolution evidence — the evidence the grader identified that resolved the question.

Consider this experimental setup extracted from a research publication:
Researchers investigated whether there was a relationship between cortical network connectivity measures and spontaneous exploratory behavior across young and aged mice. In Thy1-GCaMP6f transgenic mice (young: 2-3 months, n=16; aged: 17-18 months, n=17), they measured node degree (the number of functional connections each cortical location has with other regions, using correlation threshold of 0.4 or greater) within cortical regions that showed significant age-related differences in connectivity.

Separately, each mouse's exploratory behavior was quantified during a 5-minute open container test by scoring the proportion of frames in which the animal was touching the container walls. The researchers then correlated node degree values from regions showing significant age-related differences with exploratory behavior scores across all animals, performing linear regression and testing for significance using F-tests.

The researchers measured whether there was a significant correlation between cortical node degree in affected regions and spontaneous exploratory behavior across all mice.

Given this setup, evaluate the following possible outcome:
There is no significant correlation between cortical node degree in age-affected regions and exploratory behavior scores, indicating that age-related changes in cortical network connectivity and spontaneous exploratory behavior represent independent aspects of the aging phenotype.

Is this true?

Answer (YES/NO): NO